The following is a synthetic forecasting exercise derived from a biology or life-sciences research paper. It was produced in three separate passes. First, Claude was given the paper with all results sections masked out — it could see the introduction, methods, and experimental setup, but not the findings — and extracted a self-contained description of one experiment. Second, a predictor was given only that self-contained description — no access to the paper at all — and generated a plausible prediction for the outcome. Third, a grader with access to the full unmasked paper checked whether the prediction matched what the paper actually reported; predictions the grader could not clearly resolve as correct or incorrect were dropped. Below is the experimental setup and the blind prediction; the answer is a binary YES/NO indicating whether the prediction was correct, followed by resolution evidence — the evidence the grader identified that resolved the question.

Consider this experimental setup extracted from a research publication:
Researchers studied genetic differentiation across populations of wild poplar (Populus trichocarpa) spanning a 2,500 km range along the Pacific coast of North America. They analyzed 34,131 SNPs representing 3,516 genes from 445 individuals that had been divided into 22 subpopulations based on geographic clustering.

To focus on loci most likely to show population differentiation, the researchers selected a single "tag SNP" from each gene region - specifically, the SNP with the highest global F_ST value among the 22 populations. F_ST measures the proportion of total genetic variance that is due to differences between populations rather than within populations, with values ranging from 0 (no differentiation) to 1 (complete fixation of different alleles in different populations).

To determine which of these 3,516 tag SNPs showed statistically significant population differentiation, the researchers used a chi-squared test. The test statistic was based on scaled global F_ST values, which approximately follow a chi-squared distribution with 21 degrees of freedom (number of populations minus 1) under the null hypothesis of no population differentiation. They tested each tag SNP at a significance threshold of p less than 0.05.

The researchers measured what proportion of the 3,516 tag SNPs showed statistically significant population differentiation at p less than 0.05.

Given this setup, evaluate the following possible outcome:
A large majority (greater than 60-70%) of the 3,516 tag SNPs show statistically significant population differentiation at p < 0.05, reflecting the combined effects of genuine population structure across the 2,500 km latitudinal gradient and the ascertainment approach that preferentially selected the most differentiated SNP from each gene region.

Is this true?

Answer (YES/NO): NO